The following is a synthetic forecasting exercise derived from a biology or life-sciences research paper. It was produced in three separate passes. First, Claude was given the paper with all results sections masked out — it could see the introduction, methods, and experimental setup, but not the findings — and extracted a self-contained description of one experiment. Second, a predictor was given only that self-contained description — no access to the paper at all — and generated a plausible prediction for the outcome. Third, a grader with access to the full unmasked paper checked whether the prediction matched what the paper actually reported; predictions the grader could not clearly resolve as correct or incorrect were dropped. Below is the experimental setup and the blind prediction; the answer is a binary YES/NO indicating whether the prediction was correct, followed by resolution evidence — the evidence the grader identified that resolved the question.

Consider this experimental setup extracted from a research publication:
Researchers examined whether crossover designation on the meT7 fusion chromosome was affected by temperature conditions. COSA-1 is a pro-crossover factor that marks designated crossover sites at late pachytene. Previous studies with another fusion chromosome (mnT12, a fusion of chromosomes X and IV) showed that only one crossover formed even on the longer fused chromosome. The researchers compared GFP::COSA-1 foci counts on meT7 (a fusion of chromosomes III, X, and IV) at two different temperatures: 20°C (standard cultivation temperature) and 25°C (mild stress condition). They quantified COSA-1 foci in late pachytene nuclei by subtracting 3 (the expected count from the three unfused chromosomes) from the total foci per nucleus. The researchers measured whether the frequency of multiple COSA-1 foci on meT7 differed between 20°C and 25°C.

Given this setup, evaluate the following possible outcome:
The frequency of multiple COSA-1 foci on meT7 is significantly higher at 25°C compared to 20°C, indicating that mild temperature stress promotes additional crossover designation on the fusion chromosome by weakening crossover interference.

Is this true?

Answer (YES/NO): YES